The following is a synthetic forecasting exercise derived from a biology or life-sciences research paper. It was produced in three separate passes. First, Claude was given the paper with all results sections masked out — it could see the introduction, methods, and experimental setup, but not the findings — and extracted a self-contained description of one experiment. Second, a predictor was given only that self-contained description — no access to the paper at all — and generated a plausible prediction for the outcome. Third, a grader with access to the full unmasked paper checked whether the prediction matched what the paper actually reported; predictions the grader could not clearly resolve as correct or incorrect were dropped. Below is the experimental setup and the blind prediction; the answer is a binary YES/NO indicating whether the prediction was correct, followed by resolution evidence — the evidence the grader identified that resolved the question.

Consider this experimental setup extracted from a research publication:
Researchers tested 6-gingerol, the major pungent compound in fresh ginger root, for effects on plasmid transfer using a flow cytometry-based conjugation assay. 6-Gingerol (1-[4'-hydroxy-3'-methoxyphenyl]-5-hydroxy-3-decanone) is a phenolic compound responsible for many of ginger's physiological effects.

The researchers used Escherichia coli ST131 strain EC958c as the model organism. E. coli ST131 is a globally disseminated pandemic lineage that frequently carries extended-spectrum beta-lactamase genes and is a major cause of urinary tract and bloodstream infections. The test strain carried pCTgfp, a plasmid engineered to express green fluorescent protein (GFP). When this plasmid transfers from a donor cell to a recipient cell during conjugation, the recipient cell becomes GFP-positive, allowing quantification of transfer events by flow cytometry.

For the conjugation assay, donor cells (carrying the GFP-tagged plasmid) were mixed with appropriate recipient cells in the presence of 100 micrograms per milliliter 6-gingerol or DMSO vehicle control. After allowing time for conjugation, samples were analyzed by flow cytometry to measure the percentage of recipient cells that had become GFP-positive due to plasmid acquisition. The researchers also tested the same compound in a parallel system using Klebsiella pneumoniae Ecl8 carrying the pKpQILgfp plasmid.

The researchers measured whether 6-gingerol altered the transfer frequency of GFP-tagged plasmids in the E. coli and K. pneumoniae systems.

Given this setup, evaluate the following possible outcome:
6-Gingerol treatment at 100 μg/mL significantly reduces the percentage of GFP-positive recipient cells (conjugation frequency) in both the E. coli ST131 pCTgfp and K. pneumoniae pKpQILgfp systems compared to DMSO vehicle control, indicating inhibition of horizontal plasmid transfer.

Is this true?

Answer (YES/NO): NO